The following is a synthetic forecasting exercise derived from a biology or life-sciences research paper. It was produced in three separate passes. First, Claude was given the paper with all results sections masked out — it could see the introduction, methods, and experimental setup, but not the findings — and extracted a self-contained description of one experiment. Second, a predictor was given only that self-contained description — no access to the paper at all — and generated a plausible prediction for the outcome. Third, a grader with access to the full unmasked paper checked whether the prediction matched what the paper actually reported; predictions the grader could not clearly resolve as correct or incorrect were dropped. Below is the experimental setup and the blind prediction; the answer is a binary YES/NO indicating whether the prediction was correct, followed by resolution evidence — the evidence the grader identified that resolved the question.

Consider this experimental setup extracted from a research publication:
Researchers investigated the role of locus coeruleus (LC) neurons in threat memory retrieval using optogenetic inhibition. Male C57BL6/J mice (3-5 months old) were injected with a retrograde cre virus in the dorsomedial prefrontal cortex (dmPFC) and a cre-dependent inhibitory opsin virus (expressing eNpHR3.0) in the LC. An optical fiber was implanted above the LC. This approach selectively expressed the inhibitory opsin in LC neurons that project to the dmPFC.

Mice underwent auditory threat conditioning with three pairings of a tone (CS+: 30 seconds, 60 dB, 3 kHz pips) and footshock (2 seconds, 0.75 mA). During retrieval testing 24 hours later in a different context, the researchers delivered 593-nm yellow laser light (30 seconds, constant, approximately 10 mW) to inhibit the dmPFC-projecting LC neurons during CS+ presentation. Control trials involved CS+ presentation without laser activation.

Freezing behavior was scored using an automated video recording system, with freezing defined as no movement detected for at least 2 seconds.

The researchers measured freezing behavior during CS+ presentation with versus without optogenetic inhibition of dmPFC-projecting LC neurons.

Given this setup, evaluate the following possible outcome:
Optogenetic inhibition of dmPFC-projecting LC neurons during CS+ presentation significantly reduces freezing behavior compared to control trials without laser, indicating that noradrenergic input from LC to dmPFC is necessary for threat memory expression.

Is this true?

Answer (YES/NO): YES